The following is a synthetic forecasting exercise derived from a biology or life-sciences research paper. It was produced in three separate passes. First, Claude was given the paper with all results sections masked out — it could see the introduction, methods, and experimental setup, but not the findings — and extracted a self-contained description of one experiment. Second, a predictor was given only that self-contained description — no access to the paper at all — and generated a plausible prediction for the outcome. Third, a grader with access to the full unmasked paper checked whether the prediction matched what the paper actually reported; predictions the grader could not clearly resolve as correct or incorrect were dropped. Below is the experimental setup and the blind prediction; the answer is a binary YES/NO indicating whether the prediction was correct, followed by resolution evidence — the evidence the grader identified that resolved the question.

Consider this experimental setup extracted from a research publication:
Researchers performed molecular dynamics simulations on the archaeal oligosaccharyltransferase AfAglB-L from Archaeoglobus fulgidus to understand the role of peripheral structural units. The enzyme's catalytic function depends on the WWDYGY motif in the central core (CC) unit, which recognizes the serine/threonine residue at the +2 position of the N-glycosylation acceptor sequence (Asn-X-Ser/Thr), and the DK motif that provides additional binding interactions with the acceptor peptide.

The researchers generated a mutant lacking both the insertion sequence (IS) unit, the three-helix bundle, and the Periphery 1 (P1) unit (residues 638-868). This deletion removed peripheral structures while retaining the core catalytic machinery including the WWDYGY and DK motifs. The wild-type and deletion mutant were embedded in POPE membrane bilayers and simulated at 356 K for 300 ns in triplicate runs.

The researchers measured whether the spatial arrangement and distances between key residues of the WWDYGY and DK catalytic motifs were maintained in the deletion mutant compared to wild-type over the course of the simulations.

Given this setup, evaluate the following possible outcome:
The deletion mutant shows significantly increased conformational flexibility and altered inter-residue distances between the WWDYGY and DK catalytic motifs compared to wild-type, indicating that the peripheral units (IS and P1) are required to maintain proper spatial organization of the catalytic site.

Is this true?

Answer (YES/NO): YES